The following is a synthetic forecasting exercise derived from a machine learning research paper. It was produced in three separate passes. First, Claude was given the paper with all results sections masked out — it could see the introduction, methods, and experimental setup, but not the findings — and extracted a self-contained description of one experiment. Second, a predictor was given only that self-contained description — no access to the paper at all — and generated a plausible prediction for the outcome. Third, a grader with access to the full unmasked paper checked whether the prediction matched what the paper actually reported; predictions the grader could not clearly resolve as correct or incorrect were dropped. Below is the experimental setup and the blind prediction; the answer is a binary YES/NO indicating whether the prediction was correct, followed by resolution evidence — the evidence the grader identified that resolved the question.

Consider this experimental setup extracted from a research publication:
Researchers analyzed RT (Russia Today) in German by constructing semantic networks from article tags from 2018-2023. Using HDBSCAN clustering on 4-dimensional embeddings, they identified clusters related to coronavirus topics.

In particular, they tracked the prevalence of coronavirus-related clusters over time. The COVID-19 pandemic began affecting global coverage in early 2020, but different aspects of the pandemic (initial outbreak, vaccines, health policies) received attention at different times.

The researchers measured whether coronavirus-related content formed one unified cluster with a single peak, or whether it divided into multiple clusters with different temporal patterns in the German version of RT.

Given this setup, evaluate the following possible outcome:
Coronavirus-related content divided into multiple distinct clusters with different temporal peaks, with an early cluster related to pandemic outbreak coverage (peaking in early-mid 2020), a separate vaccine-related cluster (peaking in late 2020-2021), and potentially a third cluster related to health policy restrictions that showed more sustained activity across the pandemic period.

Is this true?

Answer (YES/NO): NO